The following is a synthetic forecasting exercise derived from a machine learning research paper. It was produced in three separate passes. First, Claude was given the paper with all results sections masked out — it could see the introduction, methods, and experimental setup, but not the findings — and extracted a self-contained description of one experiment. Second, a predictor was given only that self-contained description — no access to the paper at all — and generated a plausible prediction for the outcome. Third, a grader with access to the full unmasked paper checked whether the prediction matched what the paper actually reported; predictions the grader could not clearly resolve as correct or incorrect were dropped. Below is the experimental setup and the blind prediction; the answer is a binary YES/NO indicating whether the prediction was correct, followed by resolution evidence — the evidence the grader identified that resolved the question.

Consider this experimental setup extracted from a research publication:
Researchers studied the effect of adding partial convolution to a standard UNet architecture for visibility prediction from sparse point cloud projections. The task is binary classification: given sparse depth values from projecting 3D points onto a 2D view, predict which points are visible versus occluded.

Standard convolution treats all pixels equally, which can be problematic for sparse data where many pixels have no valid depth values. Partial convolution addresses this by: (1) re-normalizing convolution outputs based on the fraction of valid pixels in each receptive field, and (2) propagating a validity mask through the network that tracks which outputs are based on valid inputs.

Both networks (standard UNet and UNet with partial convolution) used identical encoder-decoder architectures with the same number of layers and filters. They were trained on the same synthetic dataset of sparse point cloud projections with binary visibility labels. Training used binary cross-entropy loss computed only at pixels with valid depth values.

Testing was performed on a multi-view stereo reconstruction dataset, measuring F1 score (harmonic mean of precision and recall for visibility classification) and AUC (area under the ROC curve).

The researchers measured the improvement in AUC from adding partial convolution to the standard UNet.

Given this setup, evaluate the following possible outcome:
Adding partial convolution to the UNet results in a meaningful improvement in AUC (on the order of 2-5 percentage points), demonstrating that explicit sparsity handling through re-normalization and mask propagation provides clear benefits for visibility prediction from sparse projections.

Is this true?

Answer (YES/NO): NO